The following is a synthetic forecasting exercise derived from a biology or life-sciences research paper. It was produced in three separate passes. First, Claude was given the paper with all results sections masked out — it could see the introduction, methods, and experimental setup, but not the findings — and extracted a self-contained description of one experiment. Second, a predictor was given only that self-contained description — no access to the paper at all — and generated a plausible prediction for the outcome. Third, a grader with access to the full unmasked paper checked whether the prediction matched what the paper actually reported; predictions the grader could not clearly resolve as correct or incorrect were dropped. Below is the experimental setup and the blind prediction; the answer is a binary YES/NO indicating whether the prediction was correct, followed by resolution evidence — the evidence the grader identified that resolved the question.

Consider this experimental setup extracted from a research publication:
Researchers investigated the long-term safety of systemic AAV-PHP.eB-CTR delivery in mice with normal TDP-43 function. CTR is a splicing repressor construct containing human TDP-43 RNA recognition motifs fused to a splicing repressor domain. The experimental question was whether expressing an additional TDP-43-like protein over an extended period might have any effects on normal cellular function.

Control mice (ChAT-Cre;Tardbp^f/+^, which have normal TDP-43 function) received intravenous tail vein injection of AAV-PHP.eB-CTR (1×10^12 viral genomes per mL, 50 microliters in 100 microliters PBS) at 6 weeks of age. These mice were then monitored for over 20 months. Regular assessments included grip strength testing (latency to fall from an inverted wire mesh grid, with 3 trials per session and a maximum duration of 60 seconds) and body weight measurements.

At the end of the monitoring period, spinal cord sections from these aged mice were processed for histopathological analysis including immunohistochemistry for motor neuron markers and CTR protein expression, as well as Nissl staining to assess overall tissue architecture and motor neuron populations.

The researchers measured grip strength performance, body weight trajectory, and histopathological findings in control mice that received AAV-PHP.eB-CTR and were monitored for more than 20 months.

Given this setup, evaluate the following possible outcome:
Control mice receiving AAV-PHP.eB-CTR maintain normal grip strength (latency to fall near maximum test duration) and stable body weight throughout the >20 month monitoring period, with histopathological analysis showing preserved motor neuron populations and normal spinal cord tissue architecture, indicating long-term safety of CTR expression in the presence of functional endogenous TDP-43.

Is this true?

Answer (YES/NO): YES